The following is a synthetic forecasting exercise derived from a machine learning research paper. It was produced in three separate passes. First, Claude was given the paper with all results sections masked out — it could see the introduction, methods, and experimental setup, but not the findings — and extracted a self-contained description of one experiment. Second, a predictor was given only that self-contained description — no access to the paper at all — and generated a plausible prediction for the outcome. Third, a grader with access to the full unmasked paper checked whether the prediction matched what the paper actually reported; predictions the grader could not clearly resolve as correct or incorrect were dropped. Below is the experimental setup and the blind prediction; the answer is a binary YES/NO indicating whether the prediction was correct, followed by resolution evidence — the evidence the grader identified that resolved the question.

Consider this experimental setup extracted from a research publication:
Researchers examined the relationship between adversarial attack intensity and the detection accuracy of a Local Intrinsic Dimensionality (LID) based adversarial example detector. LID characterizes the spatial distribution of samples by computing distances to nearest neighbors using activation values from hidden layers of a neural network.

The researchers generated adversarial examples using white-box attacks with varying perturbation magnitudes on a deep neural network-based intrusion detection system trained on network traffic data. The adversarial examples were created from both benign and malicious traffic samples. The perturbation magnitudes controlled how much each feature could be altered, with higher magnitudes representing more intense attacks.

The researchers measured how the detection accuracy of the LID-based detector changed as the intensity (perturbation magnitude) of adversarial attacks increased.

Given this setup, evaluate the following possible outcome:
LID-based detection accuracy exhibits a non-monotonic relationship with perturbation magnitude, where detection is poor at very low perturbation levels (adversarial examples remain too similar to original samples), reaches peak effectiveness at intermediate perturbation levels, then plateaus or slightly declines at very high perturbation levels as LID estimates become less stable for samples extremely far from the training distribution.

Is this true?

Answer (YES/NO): NO